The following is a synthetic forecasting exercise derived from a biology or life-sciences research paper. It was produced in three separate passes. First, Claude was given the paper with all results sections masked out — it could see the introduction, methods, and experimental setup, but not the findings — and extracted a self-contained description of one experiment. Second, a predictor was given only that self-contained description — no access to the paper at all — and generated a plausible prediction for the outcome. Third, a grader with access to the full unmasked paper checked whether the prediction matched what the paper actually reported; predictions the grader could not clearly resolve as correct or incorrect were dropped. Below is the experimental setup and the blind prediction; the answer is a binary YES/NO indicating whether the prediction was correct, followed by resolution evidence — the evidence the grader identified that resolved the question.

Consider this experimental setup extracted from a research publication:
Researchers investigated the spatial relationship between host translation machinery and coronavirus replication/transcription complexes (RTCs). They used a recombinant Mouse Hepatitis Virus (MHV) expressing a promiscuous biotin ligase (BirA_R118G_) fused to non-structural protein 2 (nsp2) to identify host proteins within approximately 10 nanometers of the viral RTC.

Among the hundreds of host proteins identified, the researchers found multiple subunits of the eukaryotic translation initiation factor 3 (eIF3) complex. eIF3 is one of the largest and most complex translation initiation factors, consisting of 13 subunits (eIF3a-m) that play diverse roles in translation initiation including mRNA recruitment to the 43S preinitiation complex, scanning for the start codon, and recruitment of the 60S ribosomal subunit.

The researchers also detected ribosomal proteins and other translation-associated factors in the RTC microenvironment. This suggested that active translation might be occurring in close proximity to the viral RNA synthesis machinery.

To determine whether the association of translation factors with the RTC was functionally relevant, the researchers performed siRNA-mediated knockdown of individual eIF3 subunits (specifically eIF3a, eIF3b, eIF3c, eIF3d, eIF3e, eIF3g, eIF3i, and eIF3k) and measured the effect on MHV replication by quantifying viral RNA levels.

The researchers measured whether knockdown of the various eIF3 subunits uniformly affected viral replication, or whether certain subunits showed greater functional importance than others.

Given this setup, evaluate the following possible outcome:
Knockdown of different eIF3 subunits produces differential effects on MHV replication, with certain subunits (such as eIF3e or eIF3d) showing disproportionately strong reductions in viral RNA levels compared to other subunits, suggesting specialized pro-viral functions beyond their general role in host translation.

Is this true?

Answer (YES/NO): YES